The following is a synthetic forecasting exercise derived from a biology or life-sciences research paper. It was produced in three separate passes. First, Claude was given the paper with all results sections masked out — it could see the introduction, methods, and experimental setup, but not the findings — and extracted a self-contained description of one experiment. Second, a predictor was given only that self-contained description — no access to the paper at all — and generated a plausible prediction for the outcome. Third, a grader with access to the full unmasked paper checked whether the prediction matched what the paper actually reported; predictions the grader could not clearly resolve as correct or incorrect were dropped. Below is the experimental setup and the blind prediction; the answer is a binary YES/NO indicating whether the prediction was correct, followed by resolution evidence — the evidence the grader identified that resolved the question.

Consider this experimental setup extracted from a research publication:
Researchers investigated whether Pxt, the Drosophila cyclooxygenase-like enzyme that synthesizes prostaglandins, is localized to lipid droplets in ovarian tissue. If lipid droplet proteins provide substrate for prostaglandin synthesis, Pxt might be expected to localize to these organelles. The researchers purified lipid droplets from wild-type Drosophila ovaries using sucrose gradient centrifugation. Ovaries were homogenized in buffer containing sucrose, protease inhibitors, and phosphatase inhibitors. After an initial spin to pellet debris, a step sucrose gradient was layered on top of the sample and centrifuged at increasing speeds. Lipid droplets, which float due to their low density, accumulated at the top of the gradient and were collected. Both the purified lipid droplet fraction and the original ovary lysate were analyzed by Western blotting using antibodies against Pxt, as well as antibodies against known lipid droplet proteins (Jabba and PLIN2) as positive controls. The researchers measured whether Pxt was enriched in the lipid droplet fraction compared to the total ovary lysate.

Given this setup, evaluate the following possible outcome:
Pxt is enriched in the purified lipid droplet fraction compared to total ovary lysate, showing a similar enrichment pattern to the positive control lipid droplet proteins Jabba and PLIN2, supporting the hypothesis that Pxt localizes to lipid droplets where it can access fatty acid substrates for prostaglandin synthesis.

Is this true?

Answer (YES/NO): NO